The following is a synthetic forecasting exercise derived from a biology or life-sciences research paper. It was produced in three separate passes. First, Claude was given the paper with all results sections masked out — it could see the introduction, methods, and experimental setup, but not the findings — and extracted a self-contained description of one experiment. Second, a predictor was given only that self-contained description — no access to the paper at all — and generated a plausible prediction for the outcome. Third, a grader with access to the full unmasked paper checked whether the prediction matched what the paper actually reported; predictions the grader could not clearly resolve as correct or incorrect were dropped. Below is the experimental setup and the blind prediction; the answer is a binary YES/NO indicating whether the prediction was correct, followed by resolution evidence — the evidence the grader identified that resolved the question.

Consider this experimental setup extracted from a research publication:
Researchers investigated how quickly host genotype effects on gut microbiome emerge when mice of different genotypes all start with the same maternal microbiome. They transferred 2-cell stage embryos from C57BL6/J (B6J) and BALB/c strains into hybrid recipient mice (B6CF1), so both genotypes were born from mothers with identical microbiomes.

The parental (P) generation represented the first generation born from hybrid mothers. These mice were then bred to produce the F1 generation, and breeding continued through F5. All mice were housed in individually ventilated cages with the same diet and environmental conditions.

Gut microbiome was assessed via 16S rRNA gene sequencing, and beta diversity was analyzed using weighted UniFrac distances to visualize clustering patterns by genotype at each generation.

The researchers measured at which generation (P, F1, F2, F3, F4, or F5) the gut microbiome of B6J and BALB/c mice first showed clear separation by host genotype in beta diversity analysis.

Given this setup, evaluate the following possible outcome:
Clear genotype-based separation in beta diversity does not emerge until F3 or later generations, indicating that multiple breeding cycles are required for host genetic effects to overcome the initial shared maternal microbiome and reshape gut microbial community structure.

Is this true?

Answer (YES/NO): NO